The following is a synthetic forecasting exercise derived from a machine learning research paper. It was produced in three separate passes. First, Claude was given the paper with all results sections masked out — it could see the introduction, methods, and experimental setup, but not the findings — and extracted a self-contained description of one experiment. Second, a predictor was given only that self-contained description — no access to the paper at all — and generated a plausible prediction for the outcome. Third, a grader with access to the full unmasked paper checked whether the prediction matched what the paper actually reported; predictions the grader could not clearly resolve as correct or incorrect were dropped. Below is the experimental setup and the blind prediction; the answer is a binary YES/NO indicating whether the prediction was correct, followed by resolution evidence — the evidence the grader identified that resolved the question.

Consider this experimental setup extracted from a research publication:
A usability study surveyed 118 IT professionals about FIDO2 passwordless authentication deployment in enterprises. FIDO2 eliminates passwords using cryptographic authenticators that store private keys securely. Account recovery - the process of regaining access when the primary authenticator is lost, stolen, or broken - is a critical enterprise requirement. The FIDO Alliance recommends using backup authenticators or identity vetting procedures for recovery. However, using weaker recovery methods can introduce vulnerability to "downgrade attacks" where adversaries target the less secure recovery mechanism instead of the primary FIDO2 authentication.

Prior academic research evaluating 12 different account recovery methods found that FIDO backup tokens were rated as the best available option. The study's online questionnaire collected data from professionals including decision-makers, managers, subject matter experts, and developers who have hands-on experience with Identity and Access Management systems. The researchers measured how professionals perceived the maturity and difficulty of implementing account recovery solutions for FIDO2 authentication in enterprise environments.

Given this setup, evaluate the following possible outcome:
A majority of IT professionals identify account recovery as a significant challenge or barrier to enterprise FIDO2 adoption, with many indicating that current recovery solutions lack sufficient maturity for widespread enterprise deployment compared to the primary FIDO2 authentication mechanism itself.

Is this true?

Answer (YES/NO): YES